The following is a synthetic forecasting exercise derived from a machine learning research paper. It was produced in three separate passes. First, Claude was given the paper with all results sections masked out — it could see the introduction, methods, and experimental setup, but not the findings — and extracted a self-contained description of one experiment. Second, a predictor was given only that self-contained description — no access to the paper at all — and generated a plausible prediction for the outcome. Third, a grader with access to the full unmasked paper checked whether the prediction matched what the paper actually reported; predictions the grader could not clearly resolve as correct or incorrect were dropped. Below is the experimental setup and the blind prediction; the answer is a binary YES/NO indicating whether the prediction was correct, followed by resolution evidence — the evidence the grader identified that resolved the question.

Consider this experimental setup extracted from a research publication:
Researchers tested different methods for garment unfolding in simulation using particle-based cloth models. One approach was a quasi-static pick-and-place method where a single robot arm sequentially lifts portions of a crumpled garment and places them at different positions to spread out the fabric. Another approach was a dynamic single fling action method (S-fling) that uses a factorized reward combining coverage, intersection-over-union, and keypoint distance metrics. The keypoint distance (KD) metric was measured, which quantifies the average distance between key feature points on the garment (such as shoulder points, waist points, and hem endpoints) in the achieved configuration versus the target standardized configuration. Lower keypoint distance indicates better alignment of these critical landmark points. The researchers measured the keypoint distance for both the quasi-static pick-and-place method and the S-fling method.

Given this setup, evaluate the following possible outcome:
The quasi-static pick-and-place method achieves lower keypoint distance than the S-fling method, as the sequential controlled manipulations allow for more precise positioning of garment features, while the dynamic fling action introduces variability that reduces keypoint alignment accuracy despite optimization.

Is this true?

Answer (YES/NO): NO